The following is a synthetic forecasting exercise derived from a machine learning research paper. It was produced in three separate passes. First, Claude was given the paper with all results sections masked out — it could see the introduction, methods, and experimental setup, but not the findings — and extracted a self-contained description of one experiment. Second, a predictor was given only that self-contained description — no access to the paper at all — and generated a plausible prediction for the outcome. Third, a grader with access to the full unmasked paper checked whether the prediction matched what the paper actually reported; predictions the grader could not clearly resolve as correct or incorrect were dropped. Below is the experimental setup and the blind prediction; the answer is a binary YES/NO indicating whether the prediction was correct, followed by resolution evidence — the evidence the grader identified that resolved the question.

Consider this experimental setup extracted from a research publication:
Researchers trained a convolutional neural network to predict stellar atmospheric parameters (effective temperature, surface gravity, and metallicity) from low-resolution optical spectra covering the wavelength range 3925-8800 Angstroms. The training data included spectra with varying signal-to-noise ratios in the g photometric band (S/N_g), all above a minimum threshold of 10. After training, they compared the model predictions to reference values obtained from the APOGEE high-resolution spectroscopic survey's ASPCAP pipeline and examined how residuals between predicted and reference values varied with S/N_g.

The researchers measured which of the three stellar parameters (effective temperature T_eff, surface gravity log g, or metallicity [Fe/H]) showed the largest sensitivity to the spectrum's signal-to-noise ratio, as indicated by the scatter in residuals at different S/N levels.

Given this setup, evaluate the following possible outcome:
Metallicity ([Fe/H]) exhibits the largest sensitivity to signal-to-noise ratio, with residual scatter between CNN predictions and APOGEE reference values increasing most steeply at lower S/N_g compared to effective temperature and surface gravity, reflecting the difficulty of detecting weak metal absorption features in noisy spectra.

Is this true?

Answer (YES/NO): YES